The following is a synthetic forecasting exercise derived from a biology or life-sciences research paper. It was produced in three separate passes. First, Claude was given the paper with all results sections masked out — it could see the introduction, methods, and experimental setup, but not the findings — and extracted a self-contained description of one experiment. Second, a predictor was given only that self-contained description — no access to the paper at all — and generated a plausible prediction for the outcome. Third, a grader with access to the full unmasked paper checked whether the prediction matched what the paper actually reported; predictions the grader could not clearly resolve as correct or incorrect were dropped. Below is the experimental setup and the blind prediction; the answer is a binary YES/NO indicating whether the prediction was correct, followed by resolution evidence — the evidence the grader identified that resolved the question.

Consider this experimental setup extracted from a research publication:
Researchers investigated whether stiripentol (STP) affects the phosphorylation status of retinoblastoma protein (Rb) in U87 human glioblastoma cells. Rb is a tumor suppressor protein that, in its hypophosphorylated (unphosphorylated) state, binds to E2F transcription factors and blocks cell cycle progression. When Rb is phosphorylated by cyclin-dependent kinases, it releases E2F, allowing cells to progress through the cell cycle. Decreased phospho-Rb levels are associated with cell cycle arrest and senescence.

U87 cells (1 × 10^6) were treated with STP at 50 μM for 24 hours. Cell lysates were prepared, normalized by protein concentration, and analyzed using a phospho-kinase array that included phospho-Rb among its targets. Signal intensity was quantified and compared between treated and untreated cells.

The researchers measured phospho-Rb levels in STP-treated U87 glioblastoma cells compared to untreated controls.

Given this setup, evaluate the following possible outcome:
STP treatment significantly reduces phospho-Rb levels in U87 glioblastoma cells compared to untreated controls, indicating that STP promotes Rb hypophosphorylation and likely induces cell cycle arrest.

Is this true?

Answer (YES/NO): YES